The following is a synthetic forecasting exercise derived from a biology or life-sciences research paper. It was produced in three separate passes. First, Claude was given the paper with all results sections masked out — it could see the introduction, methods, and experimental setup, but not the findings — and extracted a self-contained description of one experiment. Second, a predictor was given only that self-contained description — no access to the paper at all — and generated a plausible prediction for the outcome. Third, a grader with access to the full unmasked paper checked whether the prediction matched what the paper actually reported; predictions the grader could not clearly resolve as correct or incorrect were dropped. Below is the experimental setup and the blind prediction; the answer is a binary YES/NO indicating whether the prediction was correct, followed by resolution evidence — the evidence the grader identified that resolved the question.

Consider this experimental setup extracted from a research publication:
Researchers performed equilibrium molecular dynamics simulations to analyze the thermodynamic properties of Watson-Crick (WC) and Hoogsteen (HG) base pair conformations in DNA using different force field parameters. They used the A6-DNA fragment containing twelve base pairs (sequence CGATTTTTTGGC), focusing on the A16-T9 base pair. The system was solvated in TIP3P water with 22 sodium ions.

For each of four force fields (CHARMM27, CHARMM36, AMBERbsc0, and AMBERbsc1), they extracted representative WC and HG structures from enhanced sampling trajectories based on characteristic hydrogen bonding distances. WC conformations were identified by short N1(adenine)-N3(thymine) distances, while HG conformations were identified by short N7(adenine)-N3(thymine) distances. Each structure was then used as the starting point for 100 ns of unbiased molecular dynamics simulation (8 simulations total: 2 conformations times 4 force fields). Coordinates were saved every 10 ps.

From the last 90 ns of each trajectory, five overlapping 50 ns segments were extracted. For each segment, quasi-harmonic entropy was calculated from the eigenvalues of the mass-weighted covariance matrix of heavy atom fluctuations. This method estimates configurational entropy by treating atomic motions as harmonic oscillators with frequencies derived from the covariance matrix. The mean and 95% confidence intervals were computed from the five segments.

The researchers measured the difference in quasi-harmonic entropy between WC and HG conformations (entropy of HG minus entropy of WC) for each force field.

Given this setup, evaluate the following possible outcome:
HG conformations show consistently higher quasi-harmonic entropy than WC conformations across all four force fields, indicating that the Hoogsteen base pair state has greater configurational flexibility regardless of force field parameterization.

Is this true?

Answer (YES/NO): NO